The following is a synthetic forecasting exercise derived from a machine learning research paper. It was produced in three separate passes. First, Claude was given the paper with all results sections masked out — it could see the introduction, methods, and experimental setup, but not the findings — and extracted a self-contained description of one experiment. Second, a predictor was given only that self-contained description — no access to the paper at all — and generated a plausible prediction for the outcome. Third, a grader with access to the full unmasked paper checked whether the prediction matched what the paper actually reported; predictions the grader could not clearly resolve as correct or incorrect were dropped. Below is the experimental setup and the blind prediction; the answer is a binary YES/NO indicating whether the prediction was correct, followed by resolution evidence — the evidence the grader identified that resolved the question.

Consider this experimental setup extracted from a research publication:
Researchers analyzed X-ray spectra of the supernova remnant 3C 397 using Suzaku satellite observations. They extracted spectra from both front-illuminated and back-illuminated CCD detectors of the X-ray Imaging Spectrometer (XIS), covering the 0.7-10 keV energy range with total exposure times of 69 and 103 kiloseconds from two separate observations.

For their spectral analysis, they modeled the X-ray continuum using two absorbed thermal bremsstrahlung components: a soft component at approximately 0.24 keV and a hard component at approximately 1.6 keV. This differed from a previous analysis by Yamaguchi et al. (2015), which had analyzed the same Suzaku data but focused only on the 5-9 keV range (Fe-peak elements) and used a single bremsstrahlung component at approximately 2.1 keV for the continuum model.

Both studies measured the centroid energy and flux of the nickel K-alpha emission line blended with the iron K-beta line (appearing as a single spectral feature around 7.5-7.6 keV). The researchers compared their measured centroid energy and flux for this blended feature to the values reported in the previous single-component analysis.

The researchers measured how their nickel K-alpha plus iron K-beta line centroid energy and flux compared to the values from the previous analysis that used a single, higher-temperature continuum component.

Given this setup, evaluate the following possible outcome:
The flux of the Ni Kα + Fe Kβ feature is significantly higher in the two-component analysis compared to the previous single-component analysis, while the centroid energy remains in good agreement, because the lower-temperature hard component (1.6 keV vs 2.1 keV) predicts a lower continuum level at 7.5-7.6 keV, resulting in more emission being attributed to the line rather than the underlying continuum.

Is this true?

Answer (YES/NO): YES